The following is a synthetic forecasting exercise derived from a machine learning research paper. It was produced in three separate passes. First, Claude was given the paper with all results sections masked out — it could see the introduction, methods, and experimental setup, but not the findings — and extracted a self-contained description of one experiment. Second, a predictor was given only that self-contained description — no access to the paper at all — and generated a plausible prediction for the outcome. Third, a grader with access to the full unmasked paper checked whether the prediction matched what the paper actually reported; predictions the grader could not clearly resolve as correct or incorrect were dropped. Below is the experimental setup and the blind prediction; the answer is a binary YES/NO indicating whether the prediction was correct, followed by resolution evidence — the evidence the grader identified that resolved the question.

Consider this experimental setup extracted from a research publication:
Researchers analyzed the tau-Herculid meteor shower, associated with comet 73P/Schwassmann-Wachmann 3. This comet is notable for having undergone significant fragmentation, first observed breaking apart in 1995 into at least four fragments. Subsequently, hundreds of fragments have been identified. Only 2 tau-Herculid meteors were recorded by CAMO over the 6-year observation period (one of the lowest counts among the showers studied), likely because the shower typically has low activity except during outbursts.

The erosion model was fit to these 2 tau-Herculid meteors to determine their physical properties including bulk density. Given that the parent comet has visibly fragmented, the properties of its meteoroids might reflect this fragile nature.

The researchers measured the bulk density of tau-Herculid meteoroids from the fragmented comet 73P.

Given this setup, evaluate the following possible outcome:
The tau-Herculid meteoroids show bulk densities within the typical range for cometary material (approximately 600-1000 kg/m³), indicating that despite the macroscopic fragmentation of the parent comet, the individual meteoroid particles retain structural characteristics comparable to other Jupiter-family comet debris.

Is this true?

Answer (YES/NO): NO